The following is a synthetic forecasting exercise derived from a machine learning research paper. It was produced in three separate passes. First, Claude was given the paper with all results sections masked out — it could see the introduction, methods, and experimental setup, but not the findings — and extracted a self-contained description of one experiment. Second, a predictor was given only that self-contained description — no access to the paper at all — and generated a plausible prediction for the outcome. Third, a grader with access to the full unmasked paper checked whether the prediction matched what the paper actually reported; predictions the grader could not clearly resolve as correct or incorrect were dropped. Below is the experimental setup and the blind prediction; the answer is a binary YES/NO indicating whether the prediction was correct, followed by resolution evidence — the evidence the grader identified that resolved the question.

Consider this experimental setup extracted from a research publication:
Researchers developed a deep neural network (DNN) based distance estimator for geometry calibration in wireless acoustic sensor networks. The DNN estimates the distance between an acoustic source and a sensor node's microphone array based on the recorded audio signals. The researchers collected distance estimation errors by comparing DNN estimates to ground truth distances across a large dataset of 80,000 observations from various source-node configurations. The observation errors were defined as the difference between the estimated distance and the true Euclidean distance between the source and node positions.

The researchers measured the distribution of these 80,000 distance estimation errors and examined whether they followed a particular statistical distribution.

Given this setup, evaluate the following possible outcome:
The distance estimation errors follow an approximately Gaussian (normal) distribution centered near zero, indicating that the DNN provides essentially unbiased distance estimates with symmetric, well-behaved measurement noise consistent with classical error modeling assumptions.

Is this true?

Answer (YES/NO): YES